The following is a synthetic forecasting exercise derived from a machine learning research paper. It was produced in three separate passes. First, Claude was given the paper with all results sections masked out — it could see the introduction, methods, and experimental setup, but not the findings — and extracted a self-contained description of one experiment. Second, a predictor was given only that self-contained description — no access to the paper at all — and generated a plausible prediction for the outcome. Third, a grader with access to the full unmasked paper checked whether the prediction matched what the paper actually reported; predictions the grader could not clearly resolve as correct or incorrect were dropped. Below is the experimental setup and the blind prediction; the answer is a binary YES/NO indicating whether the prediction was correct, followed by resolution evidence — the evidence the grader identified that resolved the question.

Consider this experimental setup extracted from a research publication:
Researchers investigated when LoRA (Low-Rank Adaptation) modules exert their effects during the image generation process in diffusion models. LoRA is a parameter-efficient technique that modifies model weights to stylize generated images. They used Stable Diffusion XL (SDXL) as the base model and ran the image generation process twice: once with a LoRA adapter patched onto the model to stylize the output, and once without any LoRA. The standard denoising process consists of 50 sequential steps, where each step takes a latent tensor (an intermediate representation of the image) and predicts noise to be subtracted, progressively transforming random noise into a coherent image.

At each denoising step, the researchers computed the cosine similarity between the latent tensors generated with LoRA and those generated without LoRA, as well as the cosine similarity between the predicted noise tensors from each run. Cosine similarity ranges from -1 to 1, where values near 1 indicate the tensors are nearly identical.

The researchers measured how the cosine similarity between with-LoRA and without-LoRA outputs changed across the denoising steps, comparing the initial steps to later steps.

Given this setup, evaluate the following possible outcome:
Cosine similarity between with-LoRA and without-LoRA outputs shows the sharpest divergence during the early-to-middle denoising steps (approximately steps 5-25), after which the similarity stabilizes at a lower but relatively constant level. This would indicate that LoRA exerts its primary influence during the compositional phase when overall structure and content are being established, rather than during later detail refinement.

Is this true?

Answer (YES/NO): NO